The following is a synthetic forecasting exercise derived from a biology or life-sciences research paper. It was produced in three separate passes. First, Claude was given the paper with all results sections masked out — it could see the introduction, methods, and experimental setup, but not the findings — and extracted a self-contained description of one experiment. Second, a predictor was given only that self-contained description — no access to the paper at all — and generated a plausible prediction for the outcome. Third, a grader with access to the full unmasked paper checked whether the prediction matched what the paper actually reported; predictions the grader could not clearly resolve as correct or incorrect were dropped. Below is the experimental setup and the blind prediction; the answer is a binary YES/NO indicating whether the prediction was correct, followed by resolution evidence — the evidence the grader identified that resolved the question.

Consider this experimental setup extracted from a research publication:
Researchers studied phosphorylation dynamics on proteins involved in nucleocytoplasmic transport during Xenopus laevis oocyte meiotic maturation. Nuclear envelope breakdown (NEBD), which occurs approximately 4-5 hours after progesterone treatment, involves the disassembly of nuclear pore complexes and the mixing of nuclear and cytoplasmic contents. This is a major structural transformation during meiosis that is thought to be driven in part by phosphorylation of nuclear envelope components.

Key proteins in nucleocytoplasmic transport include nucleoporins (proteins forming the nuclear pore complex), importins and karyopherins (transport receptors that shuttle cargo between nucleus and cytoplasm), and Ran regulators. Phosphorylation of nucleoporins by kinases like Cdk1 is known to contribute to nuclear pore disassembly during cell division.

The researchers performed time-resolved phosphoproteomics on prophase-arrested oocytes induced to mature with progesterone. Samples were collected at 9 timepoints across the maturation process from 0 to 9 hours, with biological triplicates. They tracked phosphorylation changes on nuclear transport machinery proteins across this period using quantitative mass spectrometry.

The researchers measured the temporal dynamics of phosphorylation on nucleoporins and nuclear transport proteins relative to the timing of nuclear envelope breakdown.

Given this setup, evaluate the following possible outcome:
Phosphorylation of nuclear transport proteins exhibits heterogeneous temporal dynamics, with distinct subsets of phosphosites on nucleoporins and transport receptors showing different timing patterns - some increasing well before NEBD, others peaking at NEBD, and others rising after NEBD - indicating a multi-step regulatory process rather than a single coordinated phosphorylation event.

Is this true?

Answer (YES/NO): NO